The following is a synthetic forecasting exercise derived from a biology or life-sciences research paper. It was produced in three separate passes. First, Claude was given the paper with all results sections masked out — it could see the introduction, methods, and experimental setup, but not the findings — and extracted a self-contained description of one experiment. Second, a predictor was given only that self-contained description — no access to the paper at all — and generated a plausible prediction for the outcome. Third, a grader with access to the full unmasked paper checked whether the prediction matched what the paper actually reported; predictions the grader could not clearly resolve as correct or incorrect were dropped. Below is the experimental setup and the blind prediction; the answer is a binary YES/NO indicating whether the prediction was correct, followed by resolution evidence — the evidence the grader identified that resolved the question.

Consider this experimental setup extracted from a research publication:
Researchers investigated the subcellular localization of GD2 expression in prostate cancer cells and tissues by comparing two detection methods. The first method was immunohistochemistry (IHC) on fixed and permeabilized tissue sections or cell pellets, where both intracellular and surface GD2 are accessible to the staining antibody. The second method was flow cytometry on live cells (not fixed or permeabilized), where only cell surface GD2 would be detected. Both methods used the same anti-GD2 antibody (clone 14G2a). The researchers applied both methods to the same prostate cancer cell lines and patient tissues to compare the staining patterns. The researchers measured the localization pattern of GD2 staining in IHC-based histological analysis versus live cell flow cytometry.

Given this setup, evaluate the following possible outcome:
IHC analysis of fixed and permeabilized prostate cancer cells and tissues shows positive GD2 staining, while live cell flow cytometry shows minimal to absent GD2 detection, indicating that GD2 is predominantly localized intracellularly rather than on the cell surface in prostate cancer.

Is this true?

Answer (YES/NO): NO